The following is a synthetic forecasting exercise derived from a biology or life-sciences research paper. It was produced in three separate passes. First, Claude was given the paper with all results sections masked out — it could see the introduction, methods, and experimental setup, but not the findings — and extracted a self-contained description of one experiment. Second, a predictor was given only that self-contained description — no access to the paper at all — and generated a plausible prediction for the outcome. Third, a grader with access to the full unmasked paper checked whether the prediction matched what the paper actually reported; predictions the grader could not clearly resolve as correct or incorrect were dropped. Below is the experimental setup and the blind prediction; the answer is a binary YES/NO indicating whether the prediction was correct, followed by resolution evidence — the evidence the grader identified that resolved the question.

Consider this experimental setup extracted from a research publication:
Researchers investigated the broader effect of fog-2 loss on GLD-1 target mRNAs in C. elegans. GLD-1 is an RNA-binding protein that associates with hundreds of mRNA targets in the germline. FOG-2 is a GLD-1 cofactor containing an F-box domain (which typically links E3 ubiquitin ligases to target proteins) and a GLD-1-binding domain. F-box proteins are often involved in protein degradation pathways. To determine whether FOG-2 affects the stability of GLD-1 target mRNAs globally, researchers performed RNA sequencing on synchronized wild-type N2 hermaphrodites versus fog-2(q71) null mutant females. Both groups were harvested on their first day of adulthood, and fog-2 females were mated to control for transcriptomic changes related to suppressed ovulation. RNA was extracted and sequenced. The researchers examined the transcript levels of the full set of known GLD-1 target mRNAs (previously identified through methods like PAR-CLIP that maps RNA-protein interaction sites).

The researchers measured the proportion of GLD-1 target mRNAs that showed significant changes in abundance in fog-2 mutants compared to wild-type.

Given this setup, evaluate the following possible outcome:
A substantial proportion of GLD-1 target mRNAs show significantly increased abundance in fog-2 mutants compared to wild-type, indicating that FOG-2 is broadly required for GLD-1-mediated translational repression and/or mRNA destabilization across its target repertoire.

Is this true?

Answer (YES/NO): NO